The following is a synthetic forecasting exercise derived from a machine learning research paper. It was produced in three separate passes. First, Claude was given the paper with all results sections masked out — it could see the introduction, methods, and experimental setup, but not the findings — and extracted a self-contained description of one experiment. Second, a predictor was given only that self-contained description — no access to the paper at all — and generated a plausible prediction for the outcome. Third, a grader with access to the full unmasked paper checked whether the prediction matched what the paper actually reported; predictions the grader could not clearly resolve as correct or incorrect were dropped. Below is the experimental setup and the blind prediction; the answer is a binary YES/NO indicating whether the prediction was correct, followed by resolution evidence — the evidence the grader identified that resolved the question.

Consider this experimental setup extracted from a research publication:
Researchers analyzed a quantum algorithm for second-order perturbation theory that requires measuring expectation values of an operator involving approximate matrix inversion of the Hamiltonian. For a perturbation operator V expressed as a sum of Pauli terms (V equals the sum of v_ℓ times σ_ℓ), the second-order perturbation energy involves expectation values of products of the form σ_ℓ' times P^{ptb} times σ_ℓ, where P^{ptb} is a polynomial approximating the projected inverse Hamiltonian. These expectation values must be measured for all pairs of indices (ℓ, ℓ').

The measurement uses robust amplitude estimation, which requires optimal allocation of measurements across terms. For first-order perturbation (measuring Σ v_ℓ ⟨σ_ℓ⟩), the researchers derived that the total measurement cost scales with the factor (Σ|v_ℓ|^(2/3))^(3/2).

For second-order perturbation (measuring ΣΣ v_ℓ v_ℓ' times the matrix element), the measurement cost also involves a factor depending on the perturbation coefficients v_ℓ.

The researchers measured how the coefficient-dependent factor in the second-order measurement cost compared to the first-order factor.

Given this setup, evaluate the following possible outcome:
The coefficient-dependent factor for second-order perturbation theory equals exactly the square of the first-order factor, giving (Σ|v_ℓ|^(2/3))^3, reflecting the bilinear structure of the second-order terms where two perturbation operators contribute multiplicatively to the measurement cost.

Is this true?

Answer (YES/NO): YES